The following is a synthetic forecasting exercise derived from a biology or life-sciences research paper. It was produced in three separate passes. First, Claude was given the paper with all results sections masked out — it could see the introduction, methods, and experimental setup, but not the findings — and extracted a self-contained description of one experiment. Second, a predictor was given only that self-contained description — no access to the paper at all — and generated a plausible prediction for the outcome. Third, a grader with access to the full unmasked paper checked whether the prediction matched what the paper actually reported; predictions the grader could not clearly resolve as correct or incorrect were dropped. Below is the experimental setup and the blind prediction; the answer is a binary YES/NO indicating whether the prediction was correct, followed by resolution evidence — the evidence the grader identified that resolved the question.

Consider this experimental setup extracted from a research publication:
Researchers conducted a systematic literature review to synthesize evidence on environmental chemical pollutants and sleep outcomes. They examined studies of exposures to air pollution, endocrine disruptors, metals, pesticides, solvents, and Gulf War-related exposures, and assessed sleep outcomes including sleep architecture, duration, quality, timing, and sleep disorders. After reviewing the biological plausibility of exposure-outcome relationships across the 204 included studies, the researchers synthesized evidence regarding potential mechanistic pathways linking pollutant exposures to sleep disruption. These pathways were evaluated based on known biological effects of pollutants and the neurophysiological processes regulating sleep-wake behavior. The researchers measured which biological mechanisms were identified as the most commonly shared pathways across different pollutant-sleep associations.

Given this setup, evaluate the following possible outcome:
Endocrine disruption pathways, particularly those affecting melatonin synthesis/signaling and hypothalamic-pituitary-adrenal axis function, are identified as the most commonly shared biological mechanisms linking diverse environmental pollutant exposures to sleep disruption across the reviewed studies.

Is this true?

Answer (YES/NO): NO